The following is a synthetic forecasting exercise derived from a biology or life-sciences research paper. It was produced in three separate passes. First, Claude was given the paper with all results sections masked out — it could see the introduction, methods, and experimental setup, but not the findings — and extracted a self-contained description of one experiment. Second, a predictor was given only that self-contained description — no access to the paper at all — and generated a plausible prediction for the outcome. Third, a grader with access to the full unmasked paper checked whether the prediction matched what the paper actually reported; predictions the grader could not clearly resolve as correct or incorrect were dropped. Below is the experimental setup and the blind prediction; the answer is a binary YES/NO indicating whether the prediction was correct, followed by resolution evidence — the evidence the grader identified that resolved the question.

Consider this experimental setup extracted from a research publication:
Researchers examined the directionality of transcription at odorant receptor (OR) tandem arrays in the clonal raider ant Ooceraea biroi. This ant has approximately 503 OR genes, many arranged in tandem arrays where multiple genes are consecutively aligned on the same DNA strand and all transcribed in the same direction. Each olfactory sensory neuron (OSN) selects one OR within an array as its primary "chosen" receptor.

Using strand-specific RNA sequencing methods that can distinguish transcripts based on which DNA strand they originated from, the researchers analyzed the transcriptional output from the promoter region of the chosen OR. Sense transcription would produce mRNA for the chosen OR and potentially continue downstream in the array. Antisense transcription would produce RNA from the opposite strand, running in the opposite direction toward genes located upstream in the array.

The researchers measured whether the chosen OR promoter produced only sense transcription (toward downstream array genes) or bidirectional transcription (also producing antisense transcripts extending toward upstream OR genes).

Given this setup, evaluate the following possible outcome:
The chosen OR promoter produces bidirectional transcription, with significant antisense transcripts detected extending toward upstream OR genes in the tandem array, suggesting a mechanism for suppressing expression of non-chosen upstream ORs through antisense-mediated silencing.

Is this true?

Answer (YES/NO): YES